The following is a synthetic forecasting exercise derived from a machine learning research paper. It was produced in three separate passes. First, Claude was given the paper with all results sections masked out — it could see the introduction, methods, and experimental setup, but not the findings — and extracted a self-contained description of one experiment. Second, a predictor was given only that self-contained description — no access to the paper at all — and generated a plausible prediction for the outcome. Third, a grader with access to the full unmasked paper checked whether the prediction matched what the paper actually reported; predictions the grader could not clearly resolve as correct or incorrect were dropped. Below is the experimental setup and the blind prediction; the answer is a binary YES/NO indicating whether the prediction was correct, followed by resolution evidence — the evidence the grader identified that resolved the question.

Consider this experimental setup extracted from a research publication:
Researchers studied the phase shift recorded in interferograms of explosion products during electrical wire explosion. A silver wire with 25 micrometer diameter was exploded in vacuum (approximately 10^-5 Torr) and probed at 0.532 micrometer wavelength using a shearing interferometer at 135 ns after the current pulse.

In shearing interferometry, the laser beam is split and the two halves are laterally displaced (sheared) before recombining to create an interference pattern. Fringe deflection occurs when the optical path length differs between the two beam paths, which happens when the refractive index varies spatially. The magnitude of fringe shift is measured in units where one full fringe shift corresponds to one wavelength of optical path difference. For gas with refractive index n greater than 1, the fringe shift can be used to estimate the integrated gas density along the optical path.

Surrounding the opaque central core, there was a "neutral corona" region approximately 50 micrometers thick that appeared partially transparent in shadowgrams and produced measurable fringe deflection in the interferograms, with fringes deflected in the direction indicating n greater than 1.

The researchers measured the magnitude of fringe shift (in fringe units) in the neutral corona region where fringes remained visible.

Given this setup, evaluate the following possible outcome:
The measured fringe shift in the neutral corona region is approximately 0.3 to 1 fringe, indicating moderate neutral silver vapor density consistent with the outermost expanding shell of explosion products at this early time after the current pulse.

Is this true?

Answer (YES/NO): NO